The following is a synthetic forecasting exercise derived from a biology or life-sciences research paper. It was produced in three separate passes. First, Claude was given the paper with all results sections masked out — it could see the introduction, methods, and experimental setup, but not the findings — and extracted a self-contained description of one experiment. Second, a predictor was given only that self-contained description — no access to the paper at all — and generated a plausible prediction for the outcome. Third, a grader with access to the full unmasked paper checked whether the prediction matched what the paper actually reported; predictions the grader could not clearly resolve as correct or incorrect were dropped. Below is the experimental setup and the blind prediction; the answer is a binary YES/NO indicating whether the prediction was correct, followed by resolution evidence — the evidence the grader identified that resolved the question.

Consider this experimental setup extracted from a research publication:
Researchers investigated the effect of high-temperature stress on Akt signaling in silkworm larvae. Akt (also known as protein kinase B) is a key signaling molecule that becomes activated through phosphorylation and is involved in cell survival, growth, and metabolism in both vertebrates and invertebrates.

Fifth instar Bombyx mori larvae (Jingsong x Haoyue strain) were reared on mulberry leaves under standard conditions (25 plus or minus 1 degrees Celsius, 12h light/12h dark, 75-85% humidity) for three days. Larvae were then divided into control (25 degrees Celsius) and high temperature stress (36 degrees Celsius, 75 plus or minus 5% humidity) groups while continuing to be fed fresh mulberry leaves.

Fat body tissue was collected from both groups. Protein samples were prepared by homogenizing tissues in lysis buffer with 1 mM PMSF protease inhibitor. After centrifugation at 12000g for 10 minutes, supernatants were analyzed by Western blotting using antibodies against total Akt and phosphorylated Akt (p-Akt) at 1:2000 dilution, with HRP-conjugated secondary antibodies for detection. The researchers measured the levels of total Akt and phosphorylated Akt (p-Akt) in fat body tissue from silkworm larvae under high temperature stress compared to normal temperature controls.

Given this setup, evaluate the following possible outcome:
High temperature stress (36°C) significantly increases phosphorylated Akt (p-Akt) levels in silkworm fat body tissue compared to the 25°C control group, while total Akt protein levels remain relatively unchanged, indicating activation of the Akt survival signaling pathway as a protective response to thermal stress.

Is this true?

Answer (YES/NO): NO